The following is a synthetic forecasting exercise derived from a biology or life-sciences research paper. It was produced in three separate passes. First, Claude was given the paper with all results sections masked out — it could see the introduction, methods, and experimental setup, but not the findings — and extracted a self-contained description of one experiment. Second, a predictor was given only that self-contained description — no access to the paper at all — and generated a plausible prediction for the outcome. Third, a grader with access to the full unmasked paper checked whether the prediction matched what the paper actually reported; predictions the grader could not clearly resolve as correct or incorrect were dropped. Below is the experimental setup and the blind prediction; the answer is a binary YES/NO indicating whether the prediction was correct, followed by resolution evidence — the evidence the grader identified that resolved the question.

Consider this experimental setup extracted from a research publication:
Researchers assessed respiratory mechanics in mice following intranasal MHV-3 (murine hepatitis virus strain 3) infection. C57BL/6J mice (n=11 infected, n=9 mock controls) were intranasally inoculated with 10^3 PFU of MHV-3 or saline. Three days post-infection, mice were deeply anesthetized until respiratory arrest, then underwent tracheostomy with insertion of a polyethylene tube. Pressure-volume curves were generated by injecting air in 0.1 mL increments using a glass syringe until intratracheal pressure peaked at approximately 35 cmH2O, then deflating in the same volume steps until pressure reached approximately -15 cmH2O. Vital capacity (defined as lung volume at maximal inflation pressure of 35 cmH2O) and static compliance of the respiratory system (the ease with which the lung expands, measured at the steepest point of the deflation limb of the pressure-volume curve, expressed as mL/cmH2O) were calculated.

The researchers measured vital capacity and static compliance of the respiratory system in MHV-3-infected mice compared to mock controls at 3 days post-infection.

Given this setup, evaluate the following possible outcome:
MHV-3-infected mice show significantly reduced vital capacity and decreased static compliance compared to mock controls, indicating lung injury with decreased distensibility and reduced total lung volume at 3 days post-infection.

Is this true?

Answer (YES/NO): YES